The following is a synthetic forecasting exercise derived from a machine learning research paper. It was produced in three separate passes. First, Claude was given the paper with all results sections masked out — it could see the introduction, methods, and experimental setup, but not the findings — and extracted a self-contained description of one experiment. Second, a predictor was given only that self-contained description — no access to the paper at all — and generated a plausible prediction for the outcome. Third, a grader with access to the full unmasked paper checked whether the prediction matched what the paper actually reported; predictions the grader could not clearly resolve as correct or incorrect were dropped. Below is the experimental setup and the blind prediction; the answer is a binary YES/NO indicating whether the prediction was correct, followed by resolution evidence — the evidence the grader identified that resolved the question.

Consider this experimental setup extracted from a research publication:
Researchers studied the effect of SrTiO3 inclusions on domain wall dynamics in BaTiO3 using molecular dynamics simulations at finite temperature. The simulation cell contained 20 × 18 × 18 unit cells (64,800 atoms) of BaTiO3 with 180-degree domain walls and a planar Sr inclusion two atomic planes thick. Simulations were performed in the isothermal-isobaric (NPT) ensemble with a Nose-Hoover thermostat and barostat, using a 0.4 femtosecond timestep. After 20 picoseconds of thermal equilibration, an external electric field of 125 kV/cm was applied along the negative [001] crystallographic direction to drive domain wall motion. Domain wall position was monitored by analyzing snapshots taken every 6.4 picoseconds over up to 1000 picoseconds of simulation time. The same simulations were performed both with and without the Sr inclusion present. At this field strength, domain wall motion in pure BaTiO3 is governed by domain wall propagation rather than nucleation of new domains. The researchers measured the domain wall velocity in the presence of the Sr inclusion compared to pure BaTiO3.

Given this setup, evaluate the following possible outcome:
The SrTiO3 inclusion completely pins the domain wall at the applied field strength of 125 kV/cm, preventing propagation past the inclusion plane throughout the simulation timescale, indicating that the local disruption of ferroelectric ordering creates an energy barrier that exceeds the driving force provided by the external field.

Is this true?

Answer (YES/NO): YES